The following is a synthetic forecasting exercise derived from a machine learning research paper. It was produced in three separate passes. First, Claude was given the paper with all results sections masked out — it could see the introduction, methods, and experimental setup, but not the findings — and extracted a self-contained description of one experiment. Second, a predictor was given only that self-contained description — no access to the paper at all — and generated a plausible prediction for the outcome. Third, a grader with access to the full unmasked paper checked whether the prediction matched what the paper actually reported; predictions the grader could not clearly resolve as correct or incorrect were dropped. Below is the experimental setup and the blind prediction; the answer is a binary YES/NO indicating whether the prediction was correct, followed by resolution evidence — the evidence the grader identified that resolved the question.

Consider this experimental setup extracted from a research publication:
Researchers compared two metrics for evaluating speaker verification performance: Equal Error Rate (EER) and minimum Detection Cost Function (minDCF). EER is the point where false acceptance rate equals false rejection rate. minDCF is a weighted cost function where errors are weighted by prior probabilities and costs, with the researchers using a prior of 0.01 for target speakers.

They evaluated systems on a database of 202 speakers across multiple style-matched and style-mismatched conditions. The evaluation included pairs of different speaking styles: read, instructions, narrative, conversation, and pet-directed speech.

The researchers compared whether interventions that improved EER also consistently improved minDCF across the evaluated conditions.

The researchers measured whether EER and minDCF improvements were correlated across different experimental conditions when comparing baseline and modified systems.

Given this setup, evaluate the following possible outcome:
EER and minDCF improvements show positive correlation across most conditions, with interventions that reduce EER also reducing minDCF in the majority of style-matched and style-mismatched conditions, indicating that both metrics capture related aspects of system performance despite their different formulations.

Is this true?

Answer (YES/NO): NO